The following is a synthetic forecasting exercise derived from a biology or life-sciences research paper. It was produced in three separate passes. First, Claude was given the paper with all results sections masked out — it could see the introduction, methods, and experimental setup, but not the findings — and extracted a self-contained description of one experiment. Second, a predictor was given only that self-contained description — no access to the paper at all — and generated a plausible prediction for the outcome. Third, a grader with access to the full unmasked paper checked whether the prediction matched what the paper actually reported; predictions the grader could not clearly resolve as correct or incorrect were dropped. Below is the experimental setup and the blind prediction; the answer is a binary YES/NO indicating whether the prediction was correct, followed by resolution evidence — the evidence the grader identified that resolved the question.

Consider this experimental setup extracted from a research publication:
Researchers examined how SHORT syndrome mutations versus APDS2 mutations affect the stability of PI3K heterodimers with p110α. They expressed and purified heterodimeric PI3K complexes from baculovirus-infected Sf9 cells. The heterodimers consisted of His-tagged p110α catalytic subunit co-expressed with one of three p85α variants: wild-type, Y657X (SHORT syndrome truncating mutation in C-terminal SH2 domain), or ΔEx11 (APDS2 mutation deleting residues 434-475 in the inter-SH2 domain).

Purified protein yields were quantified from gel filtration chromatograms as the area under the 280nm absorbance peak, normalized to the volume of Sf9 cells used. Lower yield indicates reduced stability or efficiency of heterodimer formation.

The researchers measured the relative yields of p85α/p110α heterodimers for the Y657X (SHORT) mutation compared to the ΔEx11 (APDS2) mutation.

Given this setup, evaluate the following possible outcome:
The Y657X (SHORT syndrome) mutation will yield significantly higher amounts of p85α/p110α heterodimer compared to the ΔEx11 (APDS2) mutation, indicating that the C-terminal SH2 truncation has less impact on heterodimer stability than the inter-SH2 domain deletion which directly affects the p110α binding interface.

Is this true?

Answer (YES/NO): YES